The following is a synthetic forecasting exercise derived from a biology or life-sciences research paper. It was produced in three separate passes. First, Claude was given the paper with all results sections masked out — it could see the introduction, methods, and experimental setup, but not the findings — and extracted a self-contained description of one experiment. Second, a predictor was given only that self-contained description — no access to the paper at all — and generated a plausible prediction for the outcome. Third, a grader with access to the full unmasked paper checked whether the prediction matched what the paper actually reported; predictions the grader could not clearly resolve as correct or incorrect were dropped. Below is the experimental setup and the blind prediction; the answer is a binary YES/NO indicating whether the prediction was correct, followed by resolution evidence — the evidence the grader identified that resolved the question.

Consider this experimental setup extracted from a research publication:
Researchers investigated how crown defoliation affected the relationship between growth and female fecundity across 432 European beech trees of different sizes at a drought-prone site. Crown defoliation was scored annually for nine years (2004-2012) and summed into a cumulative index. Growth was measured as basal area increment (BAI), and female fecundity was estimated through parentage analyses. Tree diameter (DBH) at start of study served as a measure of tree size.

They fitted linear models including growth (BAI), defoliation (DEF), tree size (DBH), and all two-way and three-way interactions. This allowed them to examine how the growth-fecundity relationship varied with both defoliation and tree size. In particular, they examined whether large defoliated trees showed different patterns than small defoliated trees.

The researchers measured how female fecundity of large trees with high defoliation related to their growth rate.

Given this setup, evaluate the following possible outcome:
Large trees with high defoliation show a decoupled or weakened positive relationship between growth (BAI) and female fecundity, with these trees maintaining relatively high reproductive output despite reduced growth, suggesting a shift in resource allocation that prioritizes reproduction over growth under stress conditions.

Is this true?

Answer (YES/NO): YES